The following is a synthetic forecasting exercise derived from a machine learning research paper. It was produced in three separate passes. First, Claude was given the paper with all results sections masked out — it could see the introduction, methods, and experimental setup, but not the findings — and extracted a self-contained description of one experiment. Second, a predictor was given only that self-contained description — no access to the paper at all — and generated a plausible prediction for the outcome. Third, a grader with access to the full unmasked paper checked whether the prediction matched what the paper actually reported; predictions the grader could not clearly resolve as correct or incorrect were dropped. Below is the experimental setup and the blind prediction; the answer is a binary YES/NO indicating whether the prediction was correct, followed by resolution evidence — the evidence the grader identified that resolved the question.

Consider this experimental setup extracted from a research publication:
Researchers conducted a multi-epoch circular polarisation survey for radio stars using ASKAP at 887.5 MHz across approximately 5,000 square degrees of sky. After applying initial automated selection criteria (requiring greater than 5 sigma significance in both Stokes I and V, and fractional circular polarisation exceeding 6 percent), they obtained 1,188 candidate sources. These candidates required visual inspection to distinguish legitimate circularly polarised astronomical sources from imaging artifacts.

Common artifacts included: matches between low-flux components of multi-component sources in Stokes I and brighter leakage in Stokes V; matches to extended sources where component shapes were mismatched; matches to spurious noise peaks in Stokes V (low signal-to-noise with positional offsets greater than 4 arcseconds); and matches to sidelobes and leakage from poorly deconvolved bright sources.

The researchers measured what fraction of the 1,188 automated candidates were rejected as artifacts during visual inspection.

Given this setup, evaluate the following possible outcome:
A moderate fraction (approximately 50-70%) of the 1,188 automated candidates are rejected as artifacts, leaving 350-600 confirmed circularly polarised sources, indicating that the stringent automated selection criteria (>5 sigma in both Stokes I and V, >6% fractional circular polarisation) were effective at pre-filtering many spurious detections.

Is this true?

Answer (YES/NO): NO